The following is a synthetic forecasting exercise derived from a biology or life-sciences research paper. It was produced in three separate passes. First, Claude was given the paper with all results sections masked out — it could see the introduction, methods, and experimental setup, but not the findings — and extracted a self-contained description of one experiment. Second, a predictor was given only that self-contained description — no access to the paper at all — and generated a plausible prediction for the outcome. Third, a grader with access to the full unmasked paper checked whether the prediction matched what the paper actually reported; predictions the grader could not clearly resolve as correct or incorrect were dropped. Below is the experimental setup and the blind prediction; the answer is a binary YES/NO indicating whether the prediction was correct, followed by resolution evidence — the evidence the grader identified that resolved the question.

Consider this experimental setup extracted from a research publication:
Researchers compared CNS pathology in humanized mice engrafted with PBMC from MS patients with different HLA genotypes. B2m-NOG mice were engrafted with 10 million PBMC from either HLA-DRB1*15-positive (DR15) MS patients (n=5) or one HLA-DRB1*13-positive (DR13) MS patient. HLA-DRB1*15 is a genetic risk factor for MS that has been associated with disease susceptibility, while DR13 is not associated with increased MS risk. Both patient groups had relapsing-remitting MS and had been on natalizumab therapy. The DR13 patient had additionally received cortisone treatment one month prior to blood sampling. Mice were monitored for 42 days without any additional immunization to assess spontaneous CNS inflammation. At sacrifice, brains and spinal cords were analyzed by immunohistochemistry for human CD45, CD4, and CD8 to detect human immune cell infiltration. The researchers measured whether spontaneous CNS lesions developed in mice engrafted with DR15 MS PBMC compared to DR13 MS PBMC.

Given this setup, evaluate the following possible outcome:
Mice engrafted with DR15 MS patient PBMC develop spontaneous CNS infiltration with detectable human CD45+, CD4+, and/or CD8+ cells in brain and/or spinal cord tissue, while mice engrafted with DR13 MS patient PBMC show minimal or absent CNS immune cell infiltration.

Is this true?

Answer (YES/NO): YES